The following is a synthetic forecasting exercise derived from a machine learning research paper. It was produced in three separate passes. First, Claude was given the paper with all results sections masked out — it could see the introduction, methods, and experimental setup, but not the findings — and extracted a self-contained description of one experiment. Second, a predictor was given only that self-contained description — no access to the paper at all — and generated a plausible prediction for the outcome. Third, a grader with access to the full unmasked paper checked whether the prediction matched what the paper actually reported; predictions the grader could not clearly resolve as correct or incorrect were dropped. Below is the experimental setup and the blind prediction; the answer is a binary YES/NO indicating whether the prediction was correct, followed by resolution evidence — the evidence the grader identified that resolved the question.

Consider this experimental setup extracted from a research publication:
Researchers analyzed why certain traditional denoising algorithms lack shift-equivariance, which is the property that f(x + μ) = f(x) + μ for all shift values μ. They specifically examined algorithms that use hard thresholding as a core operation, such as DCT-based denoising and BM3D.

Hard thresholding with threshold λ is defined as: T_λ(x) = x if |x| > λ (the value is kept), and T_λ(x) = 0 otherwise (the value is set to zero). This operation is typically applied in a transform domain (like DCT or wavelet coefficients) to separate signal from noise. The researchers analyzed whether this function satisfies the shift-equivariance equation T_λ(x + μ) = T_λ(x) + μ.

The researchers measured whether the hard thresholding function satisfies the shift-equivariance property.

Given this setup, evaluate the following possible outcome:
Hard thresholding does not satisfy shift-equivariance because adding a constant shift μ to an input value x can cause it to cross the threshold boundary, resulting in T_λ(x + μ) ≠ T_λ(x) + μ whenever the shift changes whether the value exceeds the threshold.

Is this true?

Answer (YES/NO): YES